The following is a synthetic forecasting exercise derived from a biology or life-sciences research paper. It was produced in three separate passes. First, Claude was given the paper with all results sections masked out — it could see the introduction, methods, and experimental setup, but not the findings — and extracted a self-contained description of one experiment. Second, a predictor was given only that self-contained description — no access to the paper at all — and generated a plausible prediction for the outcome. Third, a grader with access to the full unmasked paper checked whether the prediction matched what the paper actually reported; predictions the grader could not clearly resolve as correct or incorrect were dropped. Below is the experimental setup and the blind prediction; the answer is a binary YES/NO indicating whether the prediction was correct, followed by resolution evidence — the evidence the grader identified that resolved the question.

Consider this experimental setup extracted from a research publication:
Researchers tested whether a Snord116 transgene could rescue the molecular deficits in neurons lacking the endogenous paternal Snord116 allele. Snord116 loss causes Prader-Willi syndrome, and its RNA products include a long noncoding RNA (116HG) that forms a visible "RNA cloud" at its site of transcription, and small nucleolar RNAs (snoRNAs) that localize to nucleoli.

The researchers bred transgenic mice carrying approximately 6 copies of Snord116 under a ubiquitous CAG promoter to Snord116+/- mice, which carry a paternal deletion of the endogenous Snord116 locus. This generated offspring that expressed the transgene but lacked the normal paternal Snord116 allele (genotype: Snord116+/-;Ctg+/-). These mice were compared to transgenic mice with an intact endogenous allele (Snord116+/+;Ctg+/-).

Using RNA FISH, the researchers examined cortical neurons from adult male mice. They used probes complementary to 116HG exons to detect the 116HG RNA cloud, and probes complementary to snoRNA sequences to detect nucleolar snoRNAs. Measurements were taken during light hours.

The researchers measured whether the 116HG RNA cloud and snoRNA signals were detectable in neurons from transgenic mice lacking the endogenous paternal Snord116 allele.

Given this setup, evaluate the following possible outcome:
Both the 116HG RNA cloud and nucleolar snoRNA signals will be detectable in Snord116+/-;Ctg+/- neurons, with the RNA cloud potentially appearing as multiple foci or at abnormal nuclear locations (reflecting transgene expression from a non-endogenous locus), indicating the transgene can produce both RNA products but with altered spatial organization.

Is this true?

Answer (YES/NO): NO